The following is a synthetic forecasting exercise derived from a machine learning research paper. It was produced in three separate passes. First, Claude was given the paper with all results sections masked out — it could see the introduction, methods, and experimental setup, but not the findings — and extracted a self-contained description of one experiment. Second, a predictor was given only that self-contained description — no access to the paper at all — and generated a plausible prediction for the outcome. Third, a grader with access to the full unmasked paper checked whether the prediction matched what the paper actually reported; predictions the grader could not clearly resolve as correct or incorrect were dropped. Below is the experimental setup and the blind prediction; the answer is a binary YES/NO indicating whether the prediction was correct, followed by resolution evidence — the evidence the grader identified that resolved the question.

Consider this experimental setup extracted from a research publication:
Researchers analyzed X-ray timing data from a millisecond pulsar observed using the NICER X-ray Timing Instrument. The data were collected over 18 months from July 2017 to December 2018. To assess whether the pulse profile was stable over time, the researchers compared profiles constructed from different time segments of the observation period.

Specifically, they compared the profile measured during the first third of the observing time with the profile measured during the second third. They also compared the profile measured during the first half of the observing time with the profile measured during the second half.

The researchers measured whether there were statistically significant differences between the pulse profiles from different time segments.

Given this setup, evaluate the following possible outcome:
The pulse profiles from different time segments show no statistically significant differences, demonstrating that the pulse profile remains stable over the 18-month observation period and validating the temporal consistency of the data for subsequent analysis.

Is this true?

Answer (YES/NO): YES